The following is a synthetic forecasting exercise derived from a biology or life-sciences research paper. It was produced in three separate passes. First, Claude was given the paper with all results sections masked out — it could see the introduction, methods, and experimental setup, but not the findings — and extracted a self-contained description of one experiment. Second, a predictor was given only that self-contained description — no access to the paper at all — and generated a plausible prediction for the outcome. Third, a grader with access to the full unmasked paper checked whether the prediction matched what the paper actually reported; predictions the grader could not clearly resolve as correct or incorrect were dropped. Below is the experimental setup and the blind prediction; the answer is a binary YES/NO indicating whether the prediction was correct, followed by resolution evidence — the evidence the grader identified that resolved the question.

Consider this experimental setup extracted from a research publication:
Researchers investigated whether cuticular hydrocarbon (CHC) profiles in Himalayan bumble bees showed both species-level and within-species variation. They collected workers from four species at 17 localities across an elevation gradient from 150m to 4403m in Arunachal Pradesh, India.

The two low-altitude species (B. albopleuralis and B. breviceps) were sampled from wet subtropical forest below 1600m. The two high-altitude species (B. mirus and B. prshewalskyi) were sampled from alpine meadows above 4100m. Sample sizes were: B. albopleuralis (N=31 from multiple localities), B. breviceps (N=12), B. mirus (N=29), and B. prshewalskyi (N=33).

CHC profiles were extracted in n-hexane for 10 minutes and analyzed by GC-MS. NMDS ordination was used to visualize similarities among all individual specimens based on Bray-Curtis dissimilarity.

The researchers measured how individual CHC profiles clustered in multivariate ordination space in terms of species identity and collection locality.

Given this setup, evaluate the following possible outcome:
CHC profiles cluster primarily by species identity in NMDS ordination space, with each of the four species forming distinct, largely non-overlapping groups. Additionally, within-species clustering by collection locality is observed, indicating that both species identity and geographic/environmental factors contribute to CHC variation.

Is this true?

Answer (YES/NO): YES